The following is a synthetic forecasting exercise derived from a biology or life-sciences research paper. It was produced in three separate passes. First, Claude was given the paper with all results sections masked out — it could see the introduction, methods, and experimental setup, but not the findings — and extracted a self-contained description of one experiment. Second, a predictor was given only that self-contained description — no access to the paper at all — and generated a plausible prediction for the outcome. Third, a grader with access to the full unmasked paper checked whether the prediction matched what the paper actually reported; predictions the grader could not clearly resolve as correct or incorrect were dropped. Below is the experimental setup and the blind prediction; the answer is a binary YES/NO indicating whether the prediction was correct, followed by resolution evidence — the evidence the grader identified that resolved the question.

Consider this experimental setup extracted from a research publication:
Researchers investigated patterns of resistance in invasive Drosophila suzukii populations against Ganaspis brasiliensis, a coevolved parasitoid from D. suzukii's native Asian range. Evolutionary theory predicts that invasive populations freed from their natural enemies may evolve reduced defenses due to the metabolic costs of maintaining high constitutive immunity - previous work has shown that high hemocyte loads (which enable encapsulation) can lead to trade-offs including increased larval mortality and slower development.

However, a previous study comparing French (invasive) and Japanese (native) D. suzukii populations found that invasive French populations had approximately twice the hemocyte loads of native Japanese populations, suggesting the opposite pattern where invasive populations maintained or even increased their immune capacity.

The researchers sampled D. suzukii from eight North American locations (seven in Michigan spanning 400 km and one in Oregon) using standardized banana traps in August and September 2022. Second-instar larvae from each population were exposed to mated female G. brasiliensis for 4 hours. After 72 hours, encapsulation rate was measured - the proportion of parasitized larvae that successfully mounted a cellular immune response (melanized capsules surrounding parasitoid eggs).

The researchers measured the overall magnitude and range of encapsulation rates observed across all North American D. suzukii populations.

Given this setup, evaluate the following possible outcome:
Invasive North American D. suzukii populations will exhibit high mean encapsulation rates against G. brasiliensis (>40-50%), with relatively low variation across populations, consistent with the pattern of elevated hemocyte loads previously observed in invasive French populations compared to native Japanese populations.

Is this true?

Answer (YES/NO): NO